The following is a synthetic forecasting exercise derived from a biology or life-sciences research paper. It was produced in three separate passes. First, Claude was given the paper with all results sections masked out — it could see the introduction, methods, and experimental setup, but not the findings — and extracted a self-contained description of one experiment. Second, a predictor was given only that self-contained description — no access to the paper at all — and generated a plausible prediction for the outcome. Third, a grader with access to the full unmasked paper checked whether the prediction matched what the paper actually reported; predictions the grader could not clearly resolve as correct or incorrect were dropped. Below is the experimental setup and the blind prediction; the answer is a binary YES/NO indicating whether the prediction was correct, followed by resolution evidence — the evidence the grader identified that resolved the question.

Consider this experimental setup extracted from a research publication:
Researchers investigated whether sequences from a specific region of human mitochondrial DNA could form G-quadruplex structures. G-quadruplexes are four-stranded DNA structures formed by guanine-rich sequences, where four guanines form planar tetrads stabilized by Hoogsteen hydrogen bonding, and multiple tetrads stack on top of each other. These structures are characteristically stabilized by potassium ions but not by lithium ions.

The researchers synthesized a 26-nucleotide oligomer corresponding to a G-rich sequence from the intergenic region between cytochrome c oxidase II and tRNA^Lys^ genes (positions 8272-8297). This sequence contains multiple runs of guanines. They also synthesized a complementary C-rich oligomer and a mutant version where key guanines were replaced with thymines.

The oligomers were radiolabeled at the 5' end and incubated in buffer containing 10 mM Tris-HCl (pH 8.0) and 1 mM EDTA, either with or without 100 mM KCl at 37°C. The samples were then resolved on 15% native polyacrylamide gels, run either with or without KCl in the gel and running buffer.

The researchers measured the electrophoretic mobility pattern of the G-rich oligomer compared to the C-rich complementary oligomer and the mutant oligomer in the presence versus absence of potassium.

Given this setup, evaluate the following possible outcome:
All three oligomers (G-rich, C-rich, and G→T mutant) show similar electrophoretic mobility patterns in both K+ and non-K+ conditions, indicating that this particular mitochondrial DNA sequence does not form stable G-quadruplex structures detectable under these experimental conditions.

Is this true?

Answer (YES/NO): NO